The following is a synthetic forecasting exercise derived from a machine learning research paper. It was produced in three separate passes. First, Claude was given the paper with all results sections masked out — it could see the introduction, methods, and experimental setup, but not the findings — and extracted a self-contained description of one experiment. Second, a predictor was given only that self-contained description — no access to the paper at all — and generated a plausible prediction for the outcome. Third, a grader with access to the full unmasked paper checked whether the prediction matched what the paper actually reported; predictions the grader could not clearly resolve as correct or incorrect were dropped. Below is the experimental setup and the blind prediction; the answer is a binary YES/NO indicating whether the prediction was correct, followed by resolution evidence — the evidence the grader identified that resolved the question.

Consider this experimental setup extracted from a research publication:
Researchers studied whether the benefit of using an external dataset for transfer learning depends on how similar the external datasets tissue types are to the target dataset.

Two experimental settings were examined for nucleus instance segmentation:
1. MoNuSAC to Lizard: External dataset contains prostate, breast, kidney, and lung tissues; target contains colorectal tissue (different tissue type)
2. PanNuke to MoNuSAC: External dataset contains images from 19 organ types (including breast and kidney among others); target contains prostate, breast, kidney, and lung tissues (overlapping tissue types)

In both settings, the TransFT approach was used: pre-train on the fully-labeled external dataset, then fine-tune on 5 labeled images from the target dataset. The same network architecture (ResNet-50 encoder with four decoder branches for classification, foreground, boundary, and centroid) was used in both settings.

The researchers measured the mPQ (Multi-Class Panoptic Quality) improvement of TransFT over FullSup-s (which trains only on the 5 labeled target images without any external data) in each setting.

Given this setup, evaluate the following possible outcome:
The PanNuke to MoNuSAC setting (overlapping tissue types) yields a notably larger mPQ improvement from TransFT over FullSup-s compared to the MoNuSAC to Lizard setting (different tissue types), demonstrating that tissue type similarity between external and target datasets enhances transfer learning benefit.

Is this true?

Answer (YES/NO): NO